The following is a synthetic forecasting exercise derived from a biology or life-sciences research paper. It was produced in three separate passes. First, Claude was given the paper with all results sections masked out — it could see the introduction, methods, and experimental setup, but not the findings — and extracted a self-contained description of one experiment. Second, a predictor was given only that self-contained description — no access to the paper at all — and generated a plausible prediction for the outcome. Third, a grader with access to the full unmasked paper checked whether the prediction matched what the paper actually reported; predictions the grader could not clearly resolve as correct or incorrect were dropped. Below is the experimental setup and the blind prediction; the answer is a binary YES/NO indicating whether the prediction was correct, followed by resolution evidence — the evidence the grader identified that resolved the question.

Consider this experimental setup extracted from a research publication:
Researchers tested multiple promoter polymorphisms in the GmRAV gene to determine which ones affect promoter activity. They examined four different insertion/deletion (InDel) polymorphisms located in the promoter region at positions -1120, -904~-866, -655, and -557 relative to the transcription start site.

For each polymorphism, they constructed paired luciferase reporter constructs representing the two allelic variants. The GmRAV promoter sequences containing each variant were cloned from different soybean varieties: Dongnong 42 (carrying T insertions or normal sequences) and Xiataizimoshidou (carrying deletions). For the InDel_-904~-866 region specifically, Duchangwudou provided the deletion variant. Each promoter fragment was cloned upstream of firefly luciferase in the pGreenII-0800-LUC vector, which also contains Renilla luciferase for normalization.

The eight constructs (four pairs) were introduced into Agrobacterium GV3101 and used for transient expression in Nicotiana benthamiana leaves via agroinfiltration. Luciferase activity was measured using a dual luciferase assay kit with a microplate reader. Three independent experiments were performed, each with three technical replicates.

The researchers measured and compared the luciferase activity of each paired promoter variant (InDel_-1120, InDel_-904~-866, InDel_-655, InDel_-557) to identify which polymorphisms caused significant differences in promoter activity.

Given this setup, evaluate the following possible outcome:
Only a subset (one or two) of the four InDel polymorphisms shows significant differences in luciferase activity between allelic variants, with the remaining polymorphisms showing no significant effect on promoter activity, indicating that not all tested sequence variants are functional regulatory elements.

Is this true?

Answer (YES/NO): YES